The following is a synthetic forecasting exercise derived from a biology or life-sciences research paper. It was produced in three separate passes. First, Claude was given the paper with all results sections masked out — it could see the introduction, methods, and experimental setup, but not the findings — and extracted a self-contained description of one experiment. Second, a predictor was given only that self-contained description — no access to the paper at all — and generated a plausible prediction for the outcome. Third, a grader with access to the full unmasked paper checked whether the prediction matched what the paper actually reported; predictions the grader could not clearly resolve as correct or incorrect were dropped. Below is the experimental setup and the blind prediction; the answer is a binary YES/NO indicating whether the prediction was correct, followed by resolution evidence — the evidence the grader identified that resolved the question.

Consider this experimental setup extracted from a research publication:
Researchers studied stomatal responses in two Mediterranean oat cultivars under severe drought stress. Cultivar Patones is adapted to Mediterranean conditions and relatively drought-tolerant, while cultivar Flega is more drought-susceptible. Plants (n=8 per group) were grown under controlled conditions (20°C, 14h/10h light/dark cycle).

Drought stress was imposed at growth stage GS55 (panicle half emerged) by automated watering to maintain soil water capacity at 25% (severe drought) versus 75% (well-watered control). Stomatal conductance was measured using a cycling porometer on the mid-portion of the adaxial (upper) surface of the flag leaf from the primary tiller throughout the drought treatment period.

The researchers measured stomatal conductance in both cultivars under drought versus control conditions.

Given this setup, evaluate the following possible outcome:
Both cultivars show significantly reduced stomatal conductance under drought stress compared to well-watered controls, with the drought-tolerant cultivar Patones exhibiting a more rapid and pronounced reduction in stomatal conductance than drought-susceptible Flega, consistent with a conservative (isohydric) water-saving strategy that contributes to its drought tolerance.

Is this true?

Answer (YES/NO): NO